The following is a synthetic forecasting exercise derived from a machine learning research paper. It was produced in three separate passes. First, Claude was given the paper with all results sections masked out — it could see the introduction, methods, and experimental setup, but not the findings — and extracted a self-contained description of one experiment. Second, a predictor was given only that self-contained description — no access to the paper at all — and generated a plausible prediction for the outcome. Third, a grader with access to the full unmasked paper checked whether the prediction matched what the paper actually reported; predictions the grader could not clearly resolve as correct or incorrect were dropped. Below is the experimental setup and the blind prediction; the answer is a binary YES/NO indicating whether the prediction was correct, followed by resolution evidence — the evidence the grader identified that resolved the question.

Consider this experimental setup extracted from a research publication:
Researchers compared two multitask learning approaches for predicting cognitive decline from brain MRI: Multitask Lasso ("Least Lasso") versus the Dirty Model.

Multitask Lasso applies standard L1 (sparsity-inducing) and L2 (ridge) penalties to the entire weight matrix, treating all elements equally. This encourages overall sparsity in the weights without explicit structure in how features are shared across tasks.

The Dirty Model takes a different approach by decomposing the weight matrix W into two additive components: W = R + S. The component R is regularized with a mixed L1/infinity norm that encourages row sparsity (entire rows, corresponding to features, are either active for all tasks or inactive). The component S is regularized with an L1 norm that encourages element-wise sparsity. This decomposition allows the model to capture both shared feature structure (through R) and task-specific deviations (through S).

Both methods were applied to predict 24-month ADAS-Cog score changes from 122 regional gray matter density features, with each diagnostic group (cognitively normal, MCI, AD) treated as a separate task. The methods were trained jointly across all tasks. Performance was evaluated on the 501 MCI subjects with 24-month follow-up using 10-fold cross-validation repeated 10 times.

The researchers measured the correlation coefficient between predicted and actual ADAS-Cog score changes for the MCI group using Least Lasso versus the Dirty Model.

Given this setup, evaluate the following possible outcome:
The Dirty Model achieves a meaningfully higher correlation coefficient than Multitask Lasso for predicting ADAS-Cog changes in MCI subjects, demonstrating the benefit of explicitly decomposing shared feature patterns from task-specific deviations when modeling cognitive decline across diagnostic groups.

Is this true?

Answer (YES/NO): NO